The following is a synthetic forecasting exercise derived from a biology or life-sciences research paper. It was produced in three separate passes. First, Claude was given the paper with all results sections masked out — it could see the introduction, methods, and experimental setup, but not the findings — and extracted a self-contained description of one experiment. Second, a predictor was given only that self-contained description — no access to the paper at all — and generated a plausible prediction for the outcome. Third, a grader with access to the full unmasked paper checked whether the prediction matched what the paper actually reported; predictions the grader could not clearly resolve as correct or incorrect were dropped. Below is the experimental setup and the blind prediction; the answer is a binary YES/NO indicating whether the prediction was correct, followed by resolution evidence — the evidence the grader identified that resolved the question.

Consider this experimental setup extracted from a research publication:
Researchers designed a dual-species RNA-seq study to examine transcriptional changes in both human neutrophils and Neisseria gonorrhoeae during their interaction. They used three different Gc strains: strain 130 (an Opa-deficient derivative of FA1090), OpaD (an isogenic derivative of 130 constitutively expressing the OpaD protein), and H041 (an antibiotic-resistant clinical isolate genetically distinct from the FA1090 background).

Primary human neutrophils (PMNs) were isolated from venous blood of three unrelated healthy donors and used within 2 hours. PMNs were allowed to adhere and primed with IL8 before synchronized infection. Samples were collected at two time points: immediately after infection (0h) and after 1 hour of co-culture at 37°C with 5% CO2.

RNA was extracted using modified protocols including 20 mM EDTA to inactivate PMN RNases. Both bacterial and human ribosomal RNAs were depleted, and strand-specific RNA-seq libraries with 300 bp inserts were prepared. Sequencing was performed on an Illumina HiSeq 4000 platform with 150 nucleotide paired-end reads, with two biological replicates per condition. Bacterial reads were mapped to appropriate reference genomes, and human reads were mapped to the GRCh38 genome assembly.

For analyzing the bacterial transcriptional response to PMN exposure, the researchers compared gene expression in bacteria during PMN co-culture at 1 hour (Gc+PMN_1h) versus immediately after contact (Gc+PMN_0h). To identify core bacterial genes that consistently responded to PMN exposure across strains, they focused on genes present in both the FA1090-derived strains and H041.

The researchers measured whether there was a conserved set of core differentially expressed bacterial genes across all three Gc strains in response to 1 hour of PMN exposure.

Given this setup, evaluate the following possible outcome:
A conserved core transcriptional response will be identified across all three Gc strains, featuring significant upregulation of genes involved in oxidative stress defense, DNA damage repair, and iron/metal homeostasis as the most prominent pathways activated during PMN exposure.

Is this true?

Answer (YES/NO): NO